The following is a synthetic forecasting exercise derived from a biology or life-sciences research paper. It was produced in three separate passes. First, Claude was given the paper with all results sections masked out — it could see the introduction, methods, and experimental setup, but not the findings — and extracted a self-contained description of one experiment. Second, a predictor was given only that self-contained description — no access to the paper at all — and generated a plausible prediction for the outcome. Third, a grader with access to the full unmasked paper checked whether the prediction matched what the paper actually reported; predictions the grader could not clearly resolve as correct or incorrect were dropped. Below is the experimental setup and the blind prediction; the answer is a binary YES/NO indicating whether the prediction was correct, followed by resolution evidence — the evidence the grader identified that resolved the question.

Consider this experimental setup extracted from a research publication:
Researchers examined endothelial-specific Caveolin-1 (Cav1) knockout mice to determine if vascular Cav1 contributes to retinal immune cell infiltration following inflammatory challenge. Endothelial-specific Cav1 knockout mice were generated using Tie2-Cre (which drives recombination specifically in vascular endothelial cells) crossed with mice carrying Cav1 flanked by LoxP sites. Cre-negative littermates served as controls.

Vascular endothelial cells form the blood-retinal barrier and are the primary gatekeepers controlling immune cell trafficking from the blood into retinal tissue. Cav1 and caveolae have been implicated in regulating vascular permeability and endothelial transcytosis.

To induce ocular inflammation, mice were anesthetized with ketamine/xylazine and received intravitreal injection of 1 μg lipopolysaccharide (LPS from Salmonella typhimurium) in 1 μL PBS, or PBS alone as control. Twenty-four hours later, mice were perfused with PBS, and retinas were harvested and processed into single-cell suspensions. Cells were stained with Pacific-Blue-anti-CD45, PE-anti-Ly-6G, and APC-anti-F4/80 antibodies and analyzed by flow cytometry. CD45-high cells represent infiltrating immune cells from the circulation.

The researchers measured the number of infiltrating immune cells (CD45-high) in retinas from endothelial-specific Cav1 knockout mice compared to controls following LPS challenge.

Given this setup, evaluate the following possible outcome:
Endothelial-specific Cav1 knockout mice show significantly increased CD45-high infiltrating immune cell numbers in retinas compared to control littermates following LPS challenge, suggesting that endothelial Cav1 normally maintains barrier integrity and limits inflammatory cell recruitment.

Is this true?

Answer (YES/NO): NO